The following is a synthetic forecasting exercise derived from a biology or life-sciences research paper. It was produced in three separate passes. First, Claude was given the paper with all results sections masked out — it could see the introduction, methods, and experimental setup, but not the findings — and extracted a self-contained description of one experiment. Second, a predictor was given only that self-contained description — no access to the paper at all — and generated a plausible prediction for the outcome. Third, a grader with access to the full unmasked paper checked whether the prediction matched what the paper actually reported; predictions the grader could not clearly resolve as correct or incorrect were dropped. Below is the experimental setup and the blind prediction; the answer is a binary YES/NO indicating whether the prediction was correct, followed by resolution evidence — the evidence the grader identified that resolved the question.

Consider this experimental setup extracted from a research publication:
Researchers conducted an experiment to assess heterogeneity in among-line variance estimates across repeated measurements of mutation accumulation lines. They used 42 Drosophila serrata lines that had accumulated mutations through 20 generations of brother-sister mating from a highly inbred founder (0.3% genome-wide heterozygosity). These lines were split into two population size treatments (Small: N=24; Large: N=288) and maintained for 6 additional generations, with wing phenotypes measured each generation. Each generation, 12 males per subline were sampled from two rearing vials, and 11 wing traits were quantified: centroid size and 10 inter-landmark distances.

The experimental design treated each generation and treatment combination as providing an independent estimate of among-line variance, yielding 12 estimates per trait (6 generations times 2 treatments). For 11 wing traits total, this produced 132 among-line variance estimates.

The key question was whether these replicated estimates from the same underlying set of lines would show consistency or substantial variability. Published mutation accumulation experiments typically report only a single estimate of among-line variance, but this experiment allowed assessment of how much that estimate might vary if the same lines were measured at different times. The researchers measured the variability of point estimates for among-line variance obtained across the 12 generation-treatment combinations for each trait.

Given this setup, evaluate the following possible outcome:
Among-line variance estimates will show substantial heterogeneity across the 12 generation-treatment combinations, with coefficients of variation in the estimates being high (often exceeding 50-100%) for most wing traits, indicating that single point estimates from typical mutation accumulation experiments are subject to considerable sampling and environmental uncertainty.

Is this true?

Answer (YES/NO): YES